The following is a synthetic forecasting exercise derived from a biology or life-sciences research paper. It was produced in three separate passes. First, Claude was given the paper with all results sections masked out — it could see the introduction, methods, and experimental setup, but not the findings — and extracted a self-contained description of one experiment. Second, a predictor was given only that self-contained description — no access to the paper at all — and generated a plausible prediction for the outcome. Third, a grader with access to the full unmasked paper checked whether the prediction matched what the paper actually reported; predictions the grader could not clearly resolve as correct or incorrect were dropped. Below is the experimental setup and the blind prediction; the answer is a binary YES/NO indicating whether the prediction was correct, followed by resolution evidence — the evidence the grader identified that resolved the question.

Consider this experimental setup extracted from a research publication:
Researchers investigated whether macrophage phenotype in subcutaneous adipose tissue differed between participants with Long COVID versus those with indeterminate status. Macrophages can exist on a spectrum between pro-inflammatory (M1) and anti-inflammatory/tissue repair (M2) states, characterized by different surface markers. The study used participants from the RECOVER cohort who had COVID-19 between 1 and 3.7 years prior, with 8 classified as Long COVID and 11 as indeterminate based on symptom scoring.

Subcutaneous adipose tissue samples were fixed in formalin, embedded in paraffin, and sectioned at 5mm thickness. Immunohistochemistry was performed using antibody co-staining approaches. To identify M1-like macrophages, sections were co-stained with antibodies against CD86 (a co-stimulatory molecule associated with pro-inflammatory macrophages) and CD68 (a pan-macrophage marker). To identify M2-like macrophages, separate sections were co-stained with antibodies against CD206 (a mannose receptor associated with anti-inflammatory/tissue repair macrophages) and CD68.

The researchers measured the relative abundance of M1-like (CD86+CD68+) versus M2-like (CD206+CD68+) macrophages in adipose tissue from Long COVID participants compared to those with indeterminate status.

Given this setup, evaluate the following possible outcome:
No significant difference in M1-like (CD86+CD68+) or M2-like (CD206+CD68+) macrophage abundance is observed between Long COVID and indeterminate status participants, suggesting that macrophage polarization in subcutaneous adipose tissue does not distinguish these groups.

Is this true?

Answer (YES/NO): YES